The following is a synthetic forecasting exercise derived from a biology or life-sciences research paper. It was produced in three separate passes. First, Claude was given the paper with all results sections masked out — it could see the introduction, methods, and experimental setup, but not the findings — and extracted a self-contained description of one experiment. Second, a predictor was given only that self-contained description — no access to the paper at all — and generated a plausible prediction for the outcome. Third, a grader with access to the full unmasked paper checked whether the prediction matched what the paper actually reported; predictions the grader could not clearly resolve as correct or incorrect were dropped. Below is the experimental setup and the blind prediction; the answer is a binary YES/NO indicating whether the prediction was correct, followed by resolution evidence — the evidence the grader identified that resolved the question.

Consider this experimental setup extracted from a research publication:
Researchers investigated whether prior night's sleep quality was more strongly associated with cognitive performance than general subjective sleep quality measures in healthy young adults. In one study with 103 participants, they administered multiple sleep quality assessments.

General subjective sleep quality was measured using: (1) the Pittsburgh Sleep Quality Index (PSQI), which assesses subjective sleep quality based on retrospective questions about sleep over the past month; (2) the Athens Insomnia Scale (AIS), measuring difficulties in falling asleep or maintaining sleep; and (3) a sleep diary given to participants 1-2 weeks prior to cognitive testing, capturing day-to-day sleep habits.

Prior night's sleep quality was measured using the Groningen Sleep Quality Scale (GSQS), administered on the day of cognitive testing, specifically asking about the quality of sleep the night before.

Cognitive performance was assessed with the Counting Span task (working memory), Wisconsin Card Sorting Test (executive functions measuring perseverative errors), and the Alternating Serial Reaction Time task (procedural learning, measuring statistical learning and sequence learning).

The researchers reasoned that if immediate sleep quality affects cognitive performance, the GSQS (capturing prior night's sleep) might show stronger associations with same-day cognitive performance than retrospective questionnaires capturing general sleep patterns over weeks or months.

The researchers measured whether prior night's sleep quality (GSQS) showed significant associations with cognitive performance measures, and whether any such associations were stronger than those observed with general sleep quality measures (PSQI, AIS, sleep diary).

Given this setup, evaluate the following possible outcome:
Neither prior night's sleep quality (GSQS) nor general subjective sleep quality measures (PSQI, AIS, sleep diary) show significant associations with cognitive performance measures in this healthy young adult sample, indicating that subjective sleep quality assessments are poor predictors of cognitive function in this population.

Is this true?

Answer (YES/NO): YES